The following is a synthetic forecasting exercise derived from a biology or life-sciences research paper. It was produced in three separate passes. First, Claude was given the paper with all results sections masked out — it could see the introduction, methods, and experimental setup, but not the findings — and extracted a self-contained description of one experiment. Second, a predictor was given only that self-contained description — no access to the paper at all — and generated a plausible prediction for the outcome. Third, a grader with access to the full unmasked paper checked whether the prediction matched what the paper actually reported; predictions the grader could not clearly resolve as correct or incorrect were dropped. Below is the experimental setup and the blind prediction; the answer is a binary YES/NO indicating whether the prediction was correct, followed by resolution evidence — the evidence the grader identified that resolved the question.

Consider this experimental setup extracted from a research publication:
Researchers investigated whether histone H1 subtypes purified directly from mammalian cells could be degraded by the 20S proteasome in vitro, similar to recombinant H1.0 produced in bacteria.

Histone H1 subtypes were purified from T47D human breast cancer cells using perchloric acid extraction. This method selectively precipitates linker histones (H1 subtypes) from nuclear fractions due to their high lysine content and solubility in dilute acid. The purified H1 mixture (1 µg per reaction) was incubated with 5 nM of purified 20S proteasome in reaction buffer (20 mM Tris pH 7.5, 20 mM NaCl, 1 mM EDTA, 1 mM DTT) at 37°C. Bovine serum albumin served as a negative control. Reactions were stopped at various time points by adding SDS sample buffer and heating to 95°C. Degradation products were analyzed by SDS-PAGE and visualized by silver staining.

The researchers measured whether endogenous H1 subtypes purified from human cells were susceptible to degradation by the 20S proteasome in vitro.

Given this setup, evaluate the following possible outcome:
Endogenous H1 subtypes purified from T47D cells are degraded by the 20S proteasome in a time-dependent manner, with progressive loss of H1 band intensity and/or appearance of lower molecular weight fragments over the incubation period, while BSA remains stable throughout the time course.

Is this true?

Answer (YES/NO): YES